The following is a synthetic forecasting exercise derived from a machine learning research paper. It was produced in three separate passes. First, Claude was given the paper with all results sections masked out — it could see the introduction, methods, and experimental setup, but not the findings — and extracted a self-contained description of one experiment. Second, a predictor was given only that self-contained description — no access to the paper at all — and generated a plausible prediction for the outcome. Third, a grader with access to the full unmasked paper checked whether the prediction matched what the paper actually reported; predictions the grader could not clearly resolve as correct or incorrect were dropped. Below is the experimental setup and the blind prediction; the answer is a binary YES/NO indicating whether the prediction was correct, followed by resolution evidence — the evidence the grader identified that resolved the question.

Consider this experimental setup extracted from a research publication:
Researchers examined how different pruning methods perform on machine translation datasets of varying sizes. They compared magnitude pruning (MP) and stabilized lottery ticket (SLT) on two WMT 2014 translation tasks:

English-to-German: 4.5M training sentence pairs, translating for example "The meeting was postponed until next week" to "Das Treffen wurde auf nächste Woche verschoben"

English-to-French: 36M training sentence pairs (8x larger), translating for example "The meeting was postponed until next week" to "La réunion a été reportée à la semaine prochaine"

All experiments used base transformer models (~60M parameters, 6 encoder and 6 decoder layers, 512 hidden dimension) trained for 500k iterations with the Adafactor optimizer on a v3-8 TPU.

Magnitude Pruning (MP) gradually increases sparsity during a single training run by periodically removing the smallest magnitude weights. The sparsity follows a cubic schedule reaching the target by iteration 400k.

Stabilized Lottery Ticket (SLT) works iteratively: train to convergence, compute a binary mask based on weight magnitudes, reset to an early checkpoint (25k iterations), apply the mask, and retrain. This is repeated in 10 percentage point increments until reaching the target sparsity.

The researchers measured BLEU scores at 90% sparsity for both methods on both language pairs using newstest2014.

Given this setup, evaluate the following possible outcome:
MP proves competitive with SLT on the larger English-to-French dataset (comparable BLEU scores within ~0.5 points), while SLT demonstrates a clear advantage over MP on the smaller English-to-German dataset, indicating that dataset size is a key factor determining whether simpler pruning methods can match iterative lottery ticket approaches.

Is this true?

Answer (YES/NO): NO